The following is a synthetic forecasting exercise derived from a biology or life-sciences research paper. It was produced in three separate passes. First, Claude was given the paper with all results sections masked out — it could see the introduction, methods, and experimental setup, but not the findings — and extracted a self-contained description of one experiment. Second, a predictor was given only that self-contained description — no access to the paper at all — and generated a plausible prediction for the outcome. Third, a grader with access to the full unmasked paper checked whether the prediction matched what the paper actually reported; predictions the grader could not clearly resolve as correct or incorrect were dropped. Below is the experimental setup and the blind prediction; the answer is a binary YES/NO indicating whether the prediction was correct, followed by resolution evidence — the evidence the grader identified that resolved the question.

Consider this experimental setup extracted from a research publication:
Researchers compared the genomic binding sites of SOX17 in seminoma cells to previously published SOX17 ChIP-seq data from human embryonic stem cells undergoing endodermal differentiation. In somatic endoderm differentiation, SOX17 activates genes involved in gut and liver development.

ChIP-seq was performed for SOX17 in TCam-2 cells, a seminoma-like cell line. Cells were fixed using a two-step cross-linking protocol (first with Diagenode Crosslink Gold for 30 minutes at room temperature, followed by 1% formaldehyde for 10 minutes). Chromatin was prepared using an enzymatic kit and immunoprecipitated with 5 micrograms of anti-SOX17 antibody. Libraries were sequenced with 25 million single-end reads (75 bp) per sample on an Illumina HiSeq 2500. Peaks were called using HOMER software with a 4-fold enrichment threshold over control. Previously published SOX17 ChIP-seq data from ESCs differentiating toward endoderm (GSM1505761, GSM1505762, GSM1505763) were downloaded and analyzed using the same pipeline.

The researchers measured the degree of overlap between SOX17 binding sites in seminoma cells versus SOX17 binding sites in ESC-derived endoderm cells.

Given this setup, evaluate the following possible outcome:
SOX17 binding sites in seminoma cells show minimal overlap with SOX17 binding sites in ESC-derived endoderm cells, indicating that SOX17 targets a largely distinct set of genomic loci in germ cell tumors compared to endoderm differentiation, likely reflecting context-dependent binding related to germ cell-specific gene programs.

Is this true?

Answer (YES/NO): YES